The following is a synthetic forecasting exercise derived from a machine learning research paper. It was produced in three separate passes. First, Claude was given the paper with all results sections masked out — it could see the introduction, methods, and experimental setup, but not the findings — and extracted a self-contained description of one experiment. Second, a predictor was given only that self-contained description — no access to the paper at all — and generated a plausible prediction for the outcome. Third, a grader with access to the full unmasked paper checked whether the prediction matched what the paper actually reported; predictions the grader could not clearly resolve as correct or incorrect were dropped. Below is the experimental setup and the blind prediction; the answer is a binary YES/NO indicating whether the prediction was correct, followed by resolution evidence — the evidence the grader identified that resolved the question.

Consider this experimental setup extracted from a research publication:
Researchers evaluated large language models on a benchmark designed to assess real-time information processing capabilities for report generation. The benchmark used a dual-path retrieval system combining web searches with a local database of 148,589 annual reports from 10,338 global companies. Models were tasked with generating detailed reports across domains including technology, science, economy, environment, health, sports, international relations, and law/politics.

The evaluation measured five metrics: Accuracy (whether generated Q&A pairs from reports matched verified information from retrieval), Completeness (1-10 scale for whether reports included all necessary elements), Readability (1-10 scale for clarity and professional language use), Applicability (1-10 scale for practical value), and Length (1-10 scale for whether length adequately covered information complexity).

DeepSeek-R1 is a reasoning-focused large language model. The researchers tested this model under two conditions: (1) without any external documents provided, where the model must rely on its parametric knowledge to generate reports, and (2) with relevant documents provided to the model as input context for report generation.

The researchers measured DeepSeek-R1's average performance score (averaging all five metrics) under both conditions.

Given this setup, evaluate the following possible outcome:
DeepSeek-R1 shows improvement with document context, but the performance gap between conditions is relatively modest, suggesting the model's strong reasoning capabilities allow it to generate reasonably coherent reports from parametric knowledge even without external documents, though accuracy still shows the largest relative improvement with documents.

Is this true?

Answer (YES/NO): NO